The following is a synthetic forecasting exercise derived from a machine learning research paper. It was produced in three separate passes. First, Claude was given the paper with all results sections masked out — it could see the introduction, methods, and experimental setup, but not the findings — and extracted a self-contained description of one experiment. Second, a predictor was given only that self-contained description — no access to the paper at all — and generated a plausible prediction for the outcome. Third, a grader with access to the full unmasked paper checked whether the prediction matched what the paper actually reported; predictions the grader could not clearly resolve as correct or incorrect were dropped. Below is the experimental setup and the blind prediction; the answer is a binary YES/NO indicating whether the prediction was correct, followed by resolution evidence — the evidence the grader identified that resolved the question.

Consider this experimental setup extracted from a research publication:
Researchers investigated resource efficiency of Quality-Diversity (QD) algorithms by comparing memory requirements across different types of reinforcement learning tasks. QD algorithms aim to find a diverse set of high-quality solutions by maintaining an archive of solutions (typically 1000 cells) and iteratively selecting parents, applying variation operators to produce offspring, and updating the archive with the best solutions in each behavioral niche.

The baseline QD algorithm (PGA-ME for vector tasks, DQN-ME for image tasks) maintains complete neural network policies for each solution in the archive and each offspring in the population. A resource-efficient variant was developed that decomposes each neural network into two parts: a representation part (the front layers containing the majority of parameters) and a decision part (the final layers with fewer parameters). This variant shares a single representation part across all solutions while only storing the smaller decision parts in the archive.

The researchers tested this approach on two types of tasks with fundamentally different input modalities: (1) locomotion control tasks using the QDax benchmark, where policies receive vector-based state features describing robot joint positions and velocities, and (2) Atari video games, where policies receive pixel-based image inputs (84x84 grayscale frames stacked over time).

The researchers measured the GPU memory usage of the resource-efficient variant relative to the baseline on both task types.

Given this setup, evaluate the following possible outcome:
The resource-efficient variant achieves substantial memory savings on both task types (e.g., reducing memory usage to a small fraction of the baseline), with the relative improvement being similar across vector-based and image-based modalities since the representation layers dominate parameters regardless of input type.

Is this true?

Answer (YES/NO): NO